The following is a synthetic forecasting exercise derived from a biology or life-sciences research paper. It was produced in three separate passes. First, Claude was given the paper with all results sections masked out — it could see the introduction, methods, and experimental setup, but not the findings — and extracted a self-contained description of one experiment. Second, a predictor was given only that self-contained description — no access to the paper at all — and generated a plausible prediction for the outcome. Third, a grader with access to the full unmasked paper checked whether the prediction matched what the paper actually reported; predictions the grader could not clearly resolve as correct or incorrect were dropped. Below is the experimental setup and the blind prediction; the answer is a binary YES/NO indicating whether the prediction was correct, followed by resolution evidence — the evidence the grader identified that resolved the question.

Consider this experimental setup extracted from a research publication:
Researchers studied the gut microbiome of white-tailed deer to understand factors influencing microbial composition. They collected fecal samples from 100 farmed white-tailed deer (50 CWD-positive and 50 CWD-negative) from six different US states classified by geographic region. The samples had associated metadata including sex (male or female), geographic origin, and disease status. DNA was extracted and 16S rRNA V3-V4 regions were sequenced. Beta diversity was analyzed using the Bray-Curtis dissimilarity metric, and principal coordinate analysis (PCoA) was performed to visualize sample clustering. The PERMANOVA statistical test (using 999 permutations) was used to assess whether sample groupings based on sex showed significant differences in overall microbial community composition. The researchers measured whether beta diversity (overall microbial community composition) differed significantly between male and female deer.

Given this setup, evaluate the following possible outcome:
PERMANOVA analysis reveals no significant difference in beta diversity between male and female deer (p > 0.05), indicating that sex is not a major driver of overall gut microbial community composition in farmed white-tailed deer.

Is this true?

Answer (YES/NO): YES